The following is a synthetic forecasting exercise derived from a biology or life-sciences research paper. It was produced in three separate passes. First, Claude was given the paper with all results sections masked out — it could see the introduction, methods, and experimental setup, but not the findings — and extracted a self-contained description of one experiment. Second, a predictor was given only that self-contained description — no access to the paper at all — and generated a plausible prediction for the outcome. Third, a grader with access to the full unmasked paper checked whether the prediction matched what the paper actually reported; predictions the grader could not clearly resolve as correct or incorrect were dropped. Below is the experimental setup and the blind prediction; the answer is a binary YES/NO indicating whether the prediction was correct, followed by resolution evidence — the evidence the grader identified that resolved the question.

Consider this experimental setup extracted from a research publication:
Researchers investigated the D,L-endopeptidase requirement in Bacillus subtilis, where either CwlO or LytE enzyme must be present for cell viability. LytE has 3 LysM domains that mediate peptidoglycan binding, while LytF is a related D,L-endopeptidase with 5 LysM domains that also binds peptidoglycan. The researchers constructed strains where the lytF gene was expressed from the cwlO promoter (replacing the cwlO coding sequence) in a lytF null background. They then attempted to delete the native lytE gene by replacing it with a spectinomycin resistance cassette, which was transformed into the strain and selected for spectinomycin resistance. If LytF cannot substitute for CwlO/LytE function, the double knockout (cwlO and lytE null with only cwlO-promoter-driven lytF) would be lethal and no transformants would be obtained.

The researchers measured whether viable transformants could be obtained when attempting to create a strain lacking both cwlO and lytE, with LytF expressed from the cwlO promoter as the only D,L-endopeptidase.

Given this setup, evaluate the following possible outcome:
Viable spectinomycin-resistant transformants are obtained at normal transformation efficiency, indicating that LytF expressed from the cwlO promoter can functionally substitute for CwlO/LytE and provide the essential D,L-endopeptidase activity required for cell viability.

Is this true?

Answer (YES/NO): YES